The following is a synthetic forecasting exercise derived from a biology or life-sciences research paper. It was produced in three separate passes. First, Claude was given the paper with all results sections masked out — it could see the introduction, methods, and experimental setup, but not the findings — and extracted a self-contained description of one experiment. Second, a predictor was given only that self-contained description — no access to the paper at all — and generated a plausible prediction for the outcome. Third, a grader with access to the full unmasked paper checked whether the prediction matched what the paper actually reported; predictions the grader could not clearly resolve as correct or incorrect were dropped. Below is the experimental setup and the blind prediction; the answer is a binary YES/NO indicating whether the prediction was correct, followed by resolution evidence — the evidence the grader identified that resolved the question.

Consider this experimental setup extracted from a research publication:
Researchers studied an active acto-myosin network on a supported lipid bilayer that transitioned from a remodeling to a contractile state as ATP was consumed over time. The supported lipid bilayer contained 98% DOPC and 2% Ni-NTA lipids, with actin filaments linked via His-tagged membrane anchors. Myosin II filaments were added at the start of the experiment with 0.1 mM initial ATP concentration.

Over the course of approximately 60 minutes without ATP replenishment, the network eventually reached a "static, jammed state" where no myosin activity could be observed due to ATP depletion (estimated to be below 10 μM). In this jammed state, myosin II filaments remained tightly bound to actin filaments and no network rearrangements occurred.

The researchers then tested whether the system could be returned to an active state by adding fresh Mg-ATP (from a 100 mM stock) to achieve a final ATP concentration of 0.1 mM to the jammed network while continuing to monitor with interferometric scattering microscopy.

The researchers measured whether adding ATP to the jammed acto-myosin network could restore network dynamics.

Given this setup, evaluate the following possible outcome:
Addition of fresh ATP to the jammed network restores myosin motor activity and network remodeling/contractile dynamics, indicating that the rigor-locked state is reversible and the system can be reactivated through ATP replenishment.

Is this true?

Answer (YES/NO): YES